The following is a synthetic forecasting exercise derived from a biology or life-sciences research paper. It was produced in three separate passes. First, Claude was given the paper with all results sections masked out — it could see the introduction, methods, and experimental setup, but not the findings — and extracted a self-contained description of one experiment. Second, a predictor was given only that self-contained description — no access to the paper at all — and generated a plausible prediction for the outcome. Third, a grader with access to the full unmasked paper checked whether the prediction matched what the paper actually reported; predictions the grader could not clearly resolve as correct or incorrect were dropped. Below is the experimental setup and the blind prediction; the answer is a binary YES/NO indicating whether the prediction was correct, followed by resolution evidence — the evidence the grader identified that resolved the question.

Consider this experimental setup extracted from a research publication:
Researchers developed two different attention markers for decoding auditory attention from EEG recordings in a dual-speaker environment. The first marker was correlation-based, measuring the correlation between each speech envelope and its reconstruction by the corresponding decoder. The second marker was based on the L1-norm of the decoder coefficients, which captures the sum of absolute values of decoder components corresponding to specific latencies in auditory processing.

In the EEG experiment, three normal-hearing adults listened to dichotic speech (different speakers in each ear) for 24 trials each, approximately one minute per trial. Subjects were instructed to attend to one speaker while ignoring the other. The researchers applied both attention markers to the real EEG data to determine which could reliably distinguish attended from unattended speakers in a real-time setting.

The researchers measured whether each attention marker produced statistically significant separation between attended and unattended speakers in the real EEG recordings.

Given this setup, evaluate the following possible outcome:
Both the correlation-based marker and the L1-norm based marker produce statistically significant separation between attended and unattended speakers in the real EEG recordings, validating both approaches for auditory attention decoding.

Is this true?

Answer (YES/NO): NO